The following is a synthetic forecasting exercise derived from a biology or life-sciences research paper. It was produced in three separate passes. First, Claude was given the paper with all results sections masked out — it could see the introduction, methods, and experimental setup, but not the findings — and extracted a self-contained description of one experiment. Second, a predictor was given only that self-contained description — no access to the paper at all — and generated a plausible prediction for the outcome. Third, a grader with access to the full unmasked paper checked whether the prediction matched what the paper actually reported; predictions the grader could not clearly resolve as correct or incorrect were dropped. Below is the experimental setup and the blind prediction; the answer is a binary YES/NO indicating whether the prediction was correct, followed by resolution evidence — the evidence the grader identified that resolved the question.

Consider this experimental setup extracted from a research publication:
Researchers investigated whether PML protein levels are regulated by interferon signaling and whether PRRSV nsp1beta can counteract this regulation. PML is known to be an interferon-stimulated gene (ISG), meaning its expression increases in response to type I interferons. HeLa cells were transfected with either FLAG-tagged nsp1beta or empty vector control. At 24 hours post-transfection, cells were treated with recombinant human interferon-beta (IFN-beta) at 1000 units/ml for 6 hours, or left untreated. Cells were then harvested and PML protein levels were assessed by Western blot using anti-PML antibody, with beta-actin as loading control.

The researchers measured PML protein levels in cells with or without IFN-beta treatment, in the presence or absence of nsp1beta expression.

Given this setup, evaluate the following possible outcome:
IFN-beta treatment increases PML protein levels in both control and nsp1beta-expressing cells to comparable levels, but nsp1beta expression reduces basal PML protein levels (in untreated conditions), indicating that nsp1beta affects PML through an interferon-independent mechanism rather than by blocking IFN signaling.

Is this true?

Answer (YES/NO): NO